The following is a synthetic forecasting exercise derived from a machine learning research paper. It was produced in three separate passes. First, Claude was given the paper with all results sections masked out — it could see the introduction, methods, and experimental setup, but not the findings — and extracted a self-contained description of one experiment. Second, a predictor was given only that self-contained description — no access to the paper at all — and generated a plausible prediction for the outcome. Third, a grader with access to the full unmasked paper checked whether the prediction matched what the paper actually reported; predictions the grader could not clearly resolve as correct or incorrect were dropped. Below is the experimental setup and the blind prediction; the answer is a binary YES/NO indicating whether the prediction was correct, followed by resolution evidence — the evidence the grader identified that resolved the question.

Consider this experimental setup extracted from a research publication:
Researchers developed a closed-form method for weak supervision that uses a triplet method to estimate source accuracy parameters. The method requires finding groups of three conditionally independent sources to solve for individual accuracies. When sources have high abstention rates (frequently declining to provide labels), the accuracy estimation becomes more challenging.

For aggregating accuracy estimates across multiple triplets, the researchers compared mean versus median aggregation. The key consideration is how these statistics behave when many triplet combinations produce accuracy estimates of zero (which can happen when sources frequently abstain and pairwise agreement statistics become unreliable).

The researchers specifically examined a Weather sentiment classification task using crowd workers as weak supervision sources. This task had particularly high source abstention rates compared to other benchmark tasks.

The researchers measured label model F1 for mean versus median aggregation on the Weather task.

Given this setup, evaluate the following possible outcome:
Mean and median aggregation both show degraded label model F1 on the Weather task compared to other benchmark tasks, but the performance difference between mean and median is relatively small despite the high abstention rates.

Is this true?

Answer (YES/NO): NO